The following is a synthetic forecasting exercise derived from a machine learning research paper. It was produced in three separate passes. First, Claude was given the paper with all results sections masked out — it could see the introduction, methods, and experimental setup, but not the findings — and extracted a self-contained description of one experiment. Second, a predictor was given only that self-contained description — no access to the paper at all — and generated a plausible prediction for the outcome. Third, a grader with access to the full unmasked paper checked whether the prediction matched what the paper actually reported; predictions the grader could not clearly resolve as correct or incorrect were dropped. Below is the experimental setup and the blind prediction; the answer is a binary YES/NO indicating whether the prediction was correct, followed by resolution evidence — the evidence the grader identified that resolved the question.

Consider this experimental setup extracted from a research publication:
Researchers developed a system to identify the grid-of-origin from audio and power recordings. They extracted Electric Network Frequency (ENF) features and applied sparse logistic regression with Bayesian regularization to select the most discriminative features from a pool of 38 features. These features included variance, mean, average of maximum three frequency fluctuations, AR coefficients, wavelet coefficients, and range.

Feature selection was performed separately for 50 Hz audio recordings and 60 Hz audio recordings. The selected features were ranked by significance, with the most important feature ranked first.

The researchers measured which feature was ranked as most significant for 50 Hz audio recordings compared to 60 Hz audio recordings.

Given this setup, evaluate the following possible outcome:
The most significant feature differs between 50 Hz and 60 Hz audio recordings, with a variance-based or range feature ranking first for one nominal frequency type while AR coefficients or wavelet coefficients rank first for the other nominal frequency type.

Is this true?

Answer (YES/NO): NO